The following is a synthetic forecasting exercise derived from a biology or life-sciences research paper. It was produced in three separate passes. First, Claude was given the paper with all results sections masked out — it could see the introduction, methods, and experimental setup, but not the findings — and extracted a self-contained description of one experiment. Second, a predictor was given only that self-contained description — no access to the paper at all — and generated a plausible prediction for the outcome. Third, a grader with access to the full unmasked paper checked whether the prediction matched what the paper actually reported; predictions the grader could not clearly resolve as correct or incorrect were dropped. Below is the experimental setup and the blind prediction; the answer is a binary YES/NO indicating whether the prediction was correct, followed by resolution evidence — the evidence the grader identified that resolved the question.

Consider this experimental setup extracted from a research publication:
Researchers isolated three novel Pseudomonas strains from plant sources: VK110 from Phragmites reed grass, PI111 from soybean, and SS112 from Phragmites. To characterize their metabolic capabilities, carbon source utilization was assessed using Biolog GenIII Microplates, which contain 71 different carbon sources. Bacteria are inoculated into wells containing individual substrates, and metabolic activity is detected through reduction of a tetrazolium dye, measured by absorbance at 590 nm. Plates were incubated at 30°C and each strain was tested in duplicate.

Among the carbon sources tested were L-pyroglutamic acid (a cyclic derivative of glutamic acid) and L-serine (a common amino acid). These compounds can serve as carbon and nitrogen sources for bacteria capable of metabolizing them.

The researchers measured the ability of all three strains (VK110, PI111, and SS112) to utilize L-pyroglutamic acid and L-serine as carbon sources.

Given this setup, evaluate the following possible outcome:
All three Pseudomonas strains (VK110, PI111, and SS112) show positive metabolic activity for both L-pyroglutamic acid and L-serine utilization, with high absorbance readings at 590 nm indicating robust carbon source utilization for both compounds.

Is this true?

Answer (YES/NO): NO